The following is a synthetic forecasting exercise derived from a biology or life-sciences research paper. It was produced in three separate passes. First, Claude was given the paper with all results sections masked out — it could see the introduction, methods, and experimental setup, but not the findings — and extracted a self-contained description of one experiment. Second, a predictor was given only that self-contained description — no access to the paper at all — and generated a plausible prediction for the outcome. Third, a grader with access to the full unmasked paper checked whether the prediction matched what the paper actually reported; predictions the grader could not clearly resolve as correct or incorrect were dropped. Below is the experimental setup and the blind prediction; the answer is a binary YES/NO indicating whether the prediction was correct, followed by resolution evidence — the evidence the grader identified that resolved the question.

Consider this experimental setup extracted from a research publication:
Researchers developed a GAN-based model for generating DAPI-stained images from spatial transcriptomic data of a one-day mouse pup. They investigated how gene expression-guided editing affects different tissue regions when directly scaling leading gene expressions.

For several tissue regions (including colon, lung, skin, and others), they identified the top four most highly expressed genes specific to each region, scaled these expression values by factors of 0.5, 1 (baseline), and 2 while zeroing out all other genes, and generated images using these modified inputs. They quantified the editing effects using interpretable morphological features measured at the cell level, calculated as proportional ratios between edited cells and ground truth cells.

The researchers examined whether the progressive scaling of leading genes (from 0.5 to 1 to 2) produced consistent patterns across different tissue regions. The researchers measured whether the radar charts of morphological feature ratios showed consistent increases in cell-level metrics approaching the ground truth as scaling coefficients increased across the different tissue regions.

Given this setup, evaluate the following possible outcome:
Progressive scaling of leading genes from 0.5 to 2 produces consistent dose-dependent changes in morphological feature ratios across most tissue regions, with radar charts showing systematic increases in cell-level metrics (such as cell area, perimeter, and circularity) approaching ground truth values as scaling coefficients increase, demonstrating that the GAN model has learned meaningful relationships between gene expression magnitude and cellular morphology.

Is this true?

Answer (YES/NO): YES